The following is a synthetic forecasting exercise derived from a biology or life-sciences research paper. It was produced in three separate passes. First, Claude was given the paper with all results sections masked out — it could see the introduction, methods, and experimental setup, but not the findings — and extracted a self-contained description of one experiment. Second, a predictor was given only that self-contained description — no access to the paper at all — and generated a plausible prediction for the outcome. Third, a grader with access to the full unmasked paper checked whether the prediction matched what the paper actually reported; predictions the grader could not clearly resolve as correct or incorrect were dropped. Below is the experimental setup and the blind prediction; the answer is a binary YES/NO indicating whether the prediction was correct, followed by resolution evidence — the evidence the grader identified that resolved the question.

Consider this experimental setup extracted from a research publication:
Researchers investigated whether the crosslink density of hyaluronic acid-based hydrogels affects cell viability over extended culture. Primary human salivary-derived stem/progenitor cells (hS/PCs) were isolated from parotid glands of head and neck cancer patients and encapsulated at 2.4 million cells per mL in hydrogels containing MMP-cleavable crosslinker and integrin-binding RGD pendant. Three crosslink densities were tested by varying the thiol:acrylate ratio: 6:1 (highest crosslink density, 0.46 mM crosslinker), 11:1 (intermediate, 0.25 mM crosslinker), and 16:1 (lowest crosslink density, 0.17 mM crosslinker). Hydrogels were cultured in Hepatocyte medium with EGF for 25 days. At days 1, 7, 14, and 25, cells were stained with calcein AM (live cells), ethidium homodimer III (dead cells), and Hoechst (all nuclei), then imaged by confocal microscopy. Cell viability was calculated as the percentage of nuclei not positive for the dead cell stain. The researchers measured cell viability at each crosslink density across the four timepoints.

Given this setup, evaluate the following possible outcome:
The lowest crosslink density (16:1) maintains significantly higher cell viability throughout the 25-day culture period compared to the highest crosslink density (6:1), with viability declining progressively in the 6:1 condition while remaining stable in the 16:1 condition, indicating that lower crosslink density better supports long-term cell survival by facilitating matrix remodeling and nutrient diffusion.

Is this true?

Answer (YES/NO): NO